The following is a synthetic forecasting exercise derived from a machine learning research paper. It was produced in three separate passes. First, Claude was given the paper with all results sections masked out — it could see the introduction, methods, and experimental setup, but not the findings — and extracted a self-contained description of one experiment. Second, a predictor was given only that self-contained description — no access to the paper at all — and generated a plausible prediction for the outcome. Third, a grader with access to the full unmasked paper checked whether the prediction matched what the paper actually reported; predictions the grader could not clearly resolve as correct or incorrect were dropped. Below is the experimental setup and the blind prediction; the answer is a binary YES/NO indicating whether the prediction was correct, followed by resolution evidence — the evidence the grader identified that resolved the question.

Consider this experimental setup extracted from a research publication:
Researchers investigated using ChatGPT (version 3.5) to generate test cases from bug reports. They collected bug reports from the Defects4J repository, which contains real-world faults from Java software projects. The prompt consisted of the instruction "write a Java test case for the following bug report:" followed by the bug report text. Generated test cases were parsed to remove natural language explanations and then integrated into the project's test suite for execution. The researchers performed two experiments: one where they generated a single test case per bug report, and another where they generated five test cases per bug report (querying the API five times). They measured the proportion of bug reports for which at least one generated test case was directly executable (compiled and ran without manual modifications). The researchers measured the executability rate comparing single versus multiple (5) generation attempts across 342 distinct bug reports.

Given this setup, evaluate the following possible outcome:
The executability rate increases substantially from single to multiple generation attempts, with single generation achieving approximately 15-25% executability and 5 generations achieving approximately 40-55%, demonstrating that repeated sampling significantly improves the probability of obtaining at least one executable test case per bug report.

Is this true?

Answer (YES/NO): YES